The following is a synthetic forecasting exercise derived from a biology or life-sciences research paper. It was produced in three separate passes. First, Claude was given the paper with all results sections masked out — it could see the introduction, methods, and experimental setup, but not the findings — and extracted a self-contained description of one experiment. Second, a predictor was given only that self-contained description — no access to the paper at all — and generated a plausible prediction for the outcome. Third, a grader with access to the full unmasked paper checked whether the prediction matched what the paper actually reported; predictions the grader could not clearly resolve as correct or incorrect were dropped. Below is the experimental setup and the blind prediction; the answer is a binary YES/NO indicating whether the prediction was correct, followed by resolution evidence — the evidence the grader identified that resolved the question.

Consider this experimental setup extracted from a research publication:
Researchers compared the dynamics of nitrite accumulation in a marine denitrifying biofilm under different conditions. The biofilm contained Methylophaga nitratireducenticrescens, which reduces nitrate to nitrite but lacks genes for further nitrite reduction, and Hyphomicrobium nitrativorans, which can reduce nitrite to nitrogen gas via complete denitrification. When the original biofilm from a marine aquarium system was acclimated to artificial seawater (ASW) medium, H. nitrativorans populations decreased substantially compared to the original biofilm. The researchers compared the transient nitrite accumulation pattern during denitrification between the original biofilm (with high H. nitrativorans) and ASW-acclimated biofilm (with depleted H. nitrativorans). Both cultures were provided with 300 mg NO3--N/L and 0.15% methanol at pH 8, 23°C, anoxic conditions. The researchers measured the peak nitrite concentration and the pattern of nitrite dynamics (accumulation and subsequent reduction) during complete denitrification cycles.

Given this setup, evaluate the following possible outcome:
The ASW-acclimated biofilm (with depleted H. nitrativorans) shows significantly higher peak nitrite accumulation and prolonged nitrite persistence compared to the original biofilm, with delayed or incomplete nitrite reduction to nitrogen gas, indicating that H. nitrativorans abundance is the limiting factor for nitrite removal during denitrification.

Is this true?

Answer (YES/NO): NO